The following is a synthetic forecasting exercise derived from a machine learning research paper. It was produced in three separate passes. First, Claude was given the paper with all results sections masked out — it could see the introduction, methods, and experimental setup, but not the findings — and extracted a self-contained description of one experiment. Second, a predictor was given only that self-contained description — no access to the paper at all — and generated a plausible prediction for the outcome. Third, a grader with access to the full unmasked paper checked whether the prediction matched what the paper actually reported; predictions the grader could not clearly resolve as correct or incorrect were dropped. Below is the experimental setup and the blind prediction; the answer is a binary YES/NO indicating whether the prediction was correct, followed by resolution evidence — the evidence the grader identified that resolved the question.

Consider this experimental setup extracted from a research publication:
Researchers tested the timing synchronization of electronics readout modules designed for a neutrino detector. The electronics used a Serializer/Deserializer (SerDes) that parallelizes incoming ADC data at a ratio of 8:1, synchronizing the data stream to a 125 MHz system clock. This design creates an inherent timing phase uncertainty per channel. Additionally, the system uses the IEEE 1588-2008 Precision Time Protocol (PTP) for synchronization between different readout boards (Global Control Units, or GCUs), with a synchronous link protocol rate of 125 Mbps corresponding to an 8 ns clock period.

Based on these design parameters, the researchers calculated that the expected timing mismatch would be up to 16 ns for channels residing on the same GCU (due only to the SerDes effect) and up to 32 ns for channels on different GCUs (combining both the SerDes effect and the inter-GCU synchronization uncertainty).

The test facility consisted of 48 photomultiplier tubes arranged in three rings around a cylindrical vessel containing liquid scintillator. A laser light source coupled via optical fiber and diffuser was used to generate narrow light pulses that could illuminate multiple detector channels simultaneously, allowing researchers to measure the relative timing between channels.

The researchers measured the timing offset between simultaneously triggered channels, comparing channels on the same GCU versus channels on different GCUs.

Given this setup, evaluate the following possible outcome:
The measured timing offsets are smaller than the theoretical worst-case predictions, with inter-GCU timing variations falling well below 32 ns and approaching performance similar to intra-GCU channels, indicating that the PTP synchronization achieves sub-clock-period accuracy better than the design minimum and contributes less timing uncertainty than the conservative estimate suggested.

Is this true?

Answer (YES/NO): NO